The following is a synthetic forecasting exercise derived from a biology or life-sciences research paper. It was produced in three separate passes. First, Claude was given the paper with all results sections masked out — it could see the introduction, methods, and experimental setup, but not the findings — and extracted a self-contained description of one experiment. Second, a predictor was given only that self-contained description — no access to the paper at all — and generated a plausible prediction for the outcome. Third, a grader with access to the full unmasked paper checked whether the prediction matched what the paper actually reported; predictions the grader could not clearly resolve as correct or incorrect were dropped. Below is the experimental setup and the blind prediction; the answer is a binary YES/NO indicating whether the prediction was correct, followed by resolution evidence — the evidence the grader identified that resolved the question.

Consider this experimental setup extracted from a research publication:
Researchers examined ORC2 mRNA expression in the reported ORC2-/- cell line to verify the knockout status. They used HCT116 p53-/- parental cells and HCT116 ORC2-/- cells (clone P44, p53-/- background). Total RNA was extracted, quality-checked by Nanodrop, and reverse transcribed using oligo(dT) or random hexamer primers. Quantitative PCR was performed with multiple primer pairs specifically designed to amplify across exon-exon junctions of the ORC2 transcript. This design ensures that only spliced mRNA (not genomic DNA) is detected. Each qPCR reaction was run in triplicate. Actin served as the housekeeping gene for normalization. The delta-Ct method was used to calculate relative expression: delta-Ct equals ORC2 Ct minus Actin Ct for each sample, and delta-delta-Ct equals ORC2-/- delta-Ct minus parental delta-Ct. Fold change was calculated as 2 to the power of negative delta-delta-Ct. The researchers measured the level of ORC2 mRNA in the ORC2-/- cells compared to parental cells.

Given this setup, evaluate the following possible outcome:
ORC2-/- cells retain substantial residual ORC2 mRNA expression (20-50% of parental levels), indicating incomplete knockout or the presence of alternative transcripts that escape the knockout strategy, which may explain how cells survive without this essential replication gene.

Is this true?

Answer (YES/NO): NO